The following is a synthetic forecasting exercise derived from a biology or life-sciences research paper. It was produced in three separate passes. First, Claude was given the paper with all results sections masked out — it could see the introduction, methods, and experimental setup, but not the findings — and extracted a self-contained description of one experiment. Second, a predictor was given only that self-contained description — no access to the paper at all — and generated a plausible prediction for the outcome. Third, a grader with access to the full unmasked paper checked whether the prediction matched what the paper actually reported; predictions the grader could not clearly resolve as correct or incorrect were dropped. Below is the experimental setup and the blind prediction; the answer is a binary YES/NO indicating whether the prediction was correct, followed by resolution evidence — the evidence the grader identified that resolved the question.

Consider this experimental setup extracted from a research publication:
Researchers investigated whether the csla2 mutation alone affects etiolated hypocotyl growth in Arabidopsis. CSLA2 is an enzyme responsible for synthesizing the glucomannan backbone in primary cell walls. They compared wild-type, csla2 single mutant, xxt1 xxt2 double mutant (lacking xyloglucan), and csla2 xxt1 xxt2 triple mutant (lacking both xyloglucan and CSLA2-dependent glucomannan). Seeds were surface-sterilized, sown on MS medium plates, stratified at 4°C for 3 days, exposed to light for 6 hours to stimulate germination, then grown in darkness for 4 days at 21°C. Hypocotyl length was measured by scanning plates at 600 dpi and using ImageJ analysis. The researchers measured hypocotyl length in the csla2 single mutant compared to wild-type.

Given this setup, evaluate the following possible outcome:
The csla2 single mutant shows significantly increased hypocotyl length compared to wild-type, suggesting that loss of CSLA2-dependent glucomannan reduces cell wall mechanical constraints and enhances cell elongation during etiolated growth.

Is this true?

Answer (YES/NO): NO